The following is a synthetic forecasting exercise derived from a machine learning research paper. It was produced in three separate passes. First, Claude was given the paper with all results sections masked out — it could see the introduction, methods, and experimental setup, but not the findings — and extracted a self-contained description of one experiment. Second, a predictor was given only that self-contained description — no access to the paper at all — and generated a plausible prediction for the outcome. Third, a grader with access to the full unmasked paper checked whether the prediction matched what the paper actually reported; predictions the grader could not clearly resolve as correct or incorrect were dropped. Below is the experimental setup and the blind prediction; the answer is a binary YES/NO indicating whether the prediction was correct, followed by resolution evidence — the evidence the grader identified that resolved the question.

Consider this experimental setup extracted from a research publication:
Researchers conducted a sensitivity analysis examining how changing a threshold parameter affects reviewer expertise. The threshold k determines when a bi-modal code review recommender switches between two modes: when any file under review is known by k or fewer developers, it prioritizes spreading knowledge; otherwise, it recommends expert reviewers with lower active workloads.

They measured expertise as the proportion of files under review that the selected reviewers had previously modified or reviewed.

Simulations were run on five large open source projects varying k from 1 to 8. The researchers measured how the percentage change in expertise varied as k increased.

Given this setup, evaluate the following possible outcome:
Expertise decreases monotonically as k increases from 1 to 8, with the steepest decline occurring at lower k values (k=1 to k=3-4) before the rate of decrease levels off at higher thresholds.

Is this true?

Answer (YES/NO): NO